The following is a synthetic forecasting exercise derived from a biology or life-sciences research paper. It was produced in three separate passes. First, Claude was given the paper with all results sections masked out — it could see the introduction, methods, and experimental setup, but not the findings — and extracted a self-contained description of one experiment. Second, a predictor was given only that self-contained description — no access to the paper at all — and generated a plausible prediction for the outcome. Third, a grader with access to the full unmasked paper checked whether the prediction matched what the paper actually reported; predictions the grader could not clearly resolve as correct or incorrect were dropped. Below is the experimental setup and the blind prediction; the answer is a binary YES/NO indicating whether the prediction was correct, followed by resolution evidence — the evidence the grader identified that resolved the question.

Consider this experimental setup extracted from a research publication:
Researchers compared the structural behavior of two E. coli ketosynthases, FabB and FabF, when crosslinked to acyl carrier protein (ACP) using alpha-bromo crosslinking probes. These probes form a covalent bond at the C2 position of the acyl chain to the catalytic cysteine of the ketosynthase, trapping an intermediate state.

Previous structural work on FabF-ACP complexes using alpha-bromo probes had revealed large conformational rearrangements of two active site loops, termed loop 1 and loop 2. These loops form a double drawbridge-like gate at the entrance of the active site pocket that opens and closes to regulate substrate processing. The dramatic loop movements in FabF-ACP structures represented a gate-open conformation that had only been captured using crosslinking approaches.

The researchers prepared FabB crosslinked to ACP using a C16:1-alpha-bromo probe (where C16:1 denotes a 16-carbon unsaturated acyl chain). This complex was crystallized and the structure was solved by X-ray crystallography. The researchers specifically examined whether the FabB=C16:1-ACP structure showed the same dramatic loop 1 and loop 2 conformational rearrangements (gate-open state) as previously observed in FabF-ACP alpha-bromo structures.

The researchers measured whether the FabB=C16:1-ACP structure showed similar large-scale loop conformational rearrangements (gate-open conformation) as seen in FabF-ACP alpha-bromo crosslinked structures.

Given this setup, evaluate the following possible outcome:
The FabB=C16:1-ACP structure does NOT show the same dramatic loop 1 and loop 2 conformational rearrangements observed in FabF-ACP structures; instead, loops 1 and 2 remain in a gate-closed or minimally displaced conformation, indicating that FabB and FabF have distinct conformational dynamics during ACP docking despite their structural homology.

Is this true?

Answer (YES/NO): YES